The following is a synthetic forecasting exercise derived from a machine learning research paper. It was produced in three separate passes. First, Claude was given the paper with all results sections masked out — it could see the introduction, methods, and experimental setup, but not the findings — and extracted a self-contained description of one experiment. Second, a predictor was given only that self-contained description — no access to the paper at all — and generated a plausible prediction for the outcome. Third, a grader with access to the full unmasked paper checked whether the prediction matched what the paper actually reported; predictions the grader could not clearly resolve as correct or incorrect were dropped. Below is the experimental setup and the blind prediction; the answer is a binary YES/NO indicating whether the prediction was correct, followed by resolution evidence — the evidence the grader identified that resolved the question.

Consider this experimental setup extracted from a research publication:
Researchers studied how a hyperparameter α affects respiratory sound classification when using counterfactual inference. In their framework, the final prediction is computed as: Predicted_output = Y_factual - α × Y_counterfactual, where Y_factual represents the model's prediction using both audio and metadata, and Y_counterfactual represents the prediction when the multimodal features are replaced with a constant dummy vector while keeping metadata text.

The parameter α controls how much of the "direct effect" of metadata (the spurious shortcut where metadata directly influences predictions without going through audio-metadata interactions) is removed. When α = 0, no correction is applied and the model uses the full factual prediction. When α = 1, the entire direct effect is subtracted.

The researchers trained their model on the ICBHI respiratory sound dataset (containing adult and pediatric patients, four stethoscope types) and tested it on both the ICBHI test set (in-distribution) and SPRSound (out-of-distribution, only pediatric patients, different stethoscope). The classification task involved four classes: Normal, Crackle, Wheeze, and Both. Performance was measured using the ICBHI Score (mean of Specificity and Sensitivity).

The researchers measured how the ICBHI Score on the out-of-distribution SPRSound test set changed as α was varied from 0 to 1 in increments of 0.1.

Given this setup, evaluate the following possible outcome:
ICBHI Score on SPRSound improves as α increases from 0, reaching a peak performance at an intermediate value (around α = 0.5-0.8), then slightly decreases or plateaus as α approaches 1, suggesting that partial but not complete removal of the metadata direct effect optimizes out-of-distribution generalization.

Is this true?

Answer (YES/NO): NO